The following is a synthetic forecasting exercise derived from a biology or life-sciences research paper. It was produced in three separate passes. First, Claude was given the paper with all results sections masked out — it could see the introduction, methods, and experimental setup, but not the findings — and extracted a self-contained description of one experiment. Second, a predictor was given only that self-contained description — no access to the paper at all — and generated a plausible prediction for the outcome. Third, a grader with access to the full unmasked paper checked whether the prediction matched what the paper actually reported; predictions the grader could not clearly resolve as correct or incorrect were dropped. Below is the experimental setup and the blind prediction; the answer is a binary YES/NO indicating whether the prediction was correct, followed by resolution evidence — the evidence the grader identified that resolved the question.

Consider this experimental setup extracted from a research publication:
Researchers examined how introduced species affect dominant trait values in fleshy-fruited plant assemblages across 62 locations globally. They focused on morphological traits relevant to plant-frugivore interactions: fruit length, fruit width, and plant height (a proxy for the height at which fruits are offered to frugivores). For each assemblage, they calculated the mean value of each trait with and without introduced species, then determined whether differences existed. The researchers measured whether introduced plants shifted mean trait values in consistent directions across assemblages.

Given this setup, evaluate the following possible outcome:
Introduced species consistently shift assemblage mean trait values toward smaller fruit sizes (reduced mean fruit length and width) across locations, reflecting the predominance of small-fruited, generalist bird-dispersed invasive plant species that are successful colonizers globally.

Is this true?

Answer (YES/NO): NO